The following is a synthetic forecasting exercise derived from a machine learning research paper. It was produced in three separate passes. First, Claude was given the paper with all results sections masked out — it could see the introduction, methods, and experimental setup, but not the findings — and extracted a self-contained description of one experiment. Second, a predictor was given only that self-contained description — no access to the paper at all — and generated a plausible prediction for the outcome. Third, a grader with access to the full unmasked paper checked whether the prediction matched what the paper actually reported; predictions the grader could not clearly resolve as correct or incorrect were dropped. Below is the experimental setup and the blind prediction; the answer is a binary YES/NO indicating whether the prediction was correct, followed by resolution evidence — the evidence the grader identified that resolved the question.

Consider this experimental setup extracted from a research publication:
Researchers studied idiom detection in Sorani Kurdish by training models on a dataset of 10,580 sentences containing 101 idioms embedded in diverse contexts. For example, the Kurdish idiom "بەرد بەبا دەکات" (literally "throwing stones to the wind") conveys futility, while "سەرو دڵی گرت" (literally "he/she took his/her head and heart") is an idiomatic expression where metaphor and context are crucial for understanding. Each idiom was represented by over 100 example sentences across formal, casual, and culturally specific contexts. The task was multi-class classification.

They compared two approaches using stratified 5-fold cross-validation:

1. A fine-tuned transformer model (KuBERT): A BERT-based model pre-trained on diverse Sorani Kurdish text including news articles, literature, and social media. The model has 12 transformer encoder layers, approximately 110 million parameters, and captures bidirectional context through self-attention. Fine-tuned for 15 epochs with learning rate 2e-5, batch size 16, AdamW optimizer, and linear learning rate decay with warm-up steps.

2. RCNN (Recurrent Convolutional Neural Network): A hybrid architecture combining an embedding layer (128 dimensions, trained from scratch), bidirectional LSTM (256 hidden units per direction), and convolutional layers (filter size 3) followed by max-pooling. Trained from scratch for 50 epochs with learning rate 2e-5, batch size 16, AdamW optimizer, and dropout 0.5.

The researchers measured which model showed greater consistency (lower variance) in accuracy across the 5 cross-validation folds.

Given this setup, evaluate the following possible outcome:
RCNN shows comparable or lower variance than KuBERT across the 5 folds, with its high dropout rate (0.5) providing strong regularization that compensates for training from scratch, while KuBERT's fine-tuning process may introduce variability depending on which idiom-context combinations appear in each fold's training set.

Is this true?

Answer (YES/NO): YES